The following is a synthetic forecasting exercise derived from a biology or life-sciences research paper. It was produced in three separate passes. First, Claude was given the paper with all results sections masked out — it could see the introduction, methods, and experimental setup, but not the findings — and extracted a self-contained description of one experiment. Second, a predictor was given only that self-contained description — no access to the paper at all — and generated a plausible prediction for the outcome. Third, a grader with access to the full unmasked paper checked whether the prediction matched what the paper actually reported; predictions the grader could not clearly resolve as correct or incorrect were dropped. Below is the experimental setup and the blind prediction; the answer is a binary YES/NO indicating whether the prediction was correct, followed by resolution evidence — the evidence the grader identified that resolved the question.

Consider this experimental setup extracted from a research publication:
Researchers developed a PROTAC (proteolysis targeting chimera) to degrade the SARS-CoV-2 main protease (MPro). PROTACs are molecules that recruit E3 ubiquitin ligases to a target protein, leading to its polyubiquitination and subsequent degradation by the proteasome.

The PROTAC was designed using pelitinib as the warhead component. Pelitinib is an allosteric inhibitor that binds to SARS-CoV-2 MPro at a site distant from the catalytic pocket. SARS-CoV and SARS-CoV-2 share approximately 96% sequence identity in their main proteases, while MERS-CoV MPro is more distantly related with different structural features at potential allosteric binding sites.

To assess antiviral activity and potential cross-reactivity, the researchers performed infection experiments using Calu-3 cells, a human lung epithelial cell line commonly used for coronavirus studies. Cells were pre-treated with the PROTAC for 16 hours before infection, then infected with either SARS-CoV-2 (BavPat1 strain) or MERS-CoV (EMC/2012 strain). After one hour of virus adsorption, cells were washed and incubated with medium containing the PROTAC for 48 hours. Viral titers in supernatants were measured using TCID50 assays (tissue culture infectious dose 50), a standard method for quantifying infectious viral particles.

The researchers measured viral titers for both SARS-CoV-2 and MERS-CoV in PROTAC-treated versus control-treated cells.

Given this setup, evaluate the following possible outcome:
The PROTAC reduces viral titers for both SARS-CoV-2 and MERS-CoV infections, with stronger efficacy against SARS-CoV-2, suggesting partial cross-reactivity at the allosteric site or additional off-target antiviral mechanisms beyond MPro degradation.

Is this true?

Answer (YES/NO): NO